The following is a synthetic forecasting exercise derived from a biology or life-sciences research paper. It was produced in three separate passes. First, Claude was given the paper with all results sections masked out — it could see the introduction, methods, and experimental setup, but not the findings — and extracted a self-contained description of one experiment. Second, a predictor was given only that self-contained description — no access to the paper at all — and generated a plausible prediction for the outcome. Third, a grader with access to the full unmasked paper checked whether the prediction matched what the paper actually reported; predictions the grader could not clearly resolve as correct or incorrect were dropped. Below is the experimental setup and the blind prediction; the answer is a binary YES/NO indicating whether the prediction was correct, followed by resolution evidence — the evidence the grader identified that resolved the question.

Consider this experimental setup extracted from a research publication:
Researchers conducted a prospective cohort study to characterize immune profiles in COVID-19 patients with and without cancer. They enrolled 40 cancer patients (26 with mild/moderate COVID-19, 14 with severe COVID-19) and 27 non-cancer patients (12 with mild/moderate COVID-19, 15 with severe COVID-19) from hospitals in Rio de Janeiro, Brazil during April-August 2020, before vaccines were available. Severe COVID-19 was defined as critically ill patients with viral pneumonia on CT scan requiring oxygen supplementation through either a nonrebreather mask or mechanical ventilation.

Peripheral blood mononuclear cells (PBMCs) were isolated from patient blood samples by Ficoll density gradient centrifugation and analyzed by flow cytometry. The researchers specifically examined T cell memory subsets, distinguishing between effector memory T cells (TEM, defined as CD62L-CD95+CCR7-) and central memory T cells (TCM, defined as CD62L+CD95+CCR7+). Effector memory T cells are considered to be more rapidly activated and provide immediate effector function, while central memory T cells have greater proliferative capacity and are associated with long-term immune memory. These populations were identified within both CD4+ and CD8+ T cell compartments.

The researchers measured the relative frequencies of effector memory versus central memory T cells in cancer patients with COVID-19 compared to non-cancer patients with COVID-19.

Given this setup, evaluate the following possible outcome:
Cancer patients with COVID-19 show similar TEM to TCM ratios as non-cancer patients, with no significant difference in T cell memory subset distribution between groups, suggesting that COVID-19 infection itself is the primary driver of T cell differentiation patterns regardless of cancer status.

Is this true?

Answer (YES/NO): NO